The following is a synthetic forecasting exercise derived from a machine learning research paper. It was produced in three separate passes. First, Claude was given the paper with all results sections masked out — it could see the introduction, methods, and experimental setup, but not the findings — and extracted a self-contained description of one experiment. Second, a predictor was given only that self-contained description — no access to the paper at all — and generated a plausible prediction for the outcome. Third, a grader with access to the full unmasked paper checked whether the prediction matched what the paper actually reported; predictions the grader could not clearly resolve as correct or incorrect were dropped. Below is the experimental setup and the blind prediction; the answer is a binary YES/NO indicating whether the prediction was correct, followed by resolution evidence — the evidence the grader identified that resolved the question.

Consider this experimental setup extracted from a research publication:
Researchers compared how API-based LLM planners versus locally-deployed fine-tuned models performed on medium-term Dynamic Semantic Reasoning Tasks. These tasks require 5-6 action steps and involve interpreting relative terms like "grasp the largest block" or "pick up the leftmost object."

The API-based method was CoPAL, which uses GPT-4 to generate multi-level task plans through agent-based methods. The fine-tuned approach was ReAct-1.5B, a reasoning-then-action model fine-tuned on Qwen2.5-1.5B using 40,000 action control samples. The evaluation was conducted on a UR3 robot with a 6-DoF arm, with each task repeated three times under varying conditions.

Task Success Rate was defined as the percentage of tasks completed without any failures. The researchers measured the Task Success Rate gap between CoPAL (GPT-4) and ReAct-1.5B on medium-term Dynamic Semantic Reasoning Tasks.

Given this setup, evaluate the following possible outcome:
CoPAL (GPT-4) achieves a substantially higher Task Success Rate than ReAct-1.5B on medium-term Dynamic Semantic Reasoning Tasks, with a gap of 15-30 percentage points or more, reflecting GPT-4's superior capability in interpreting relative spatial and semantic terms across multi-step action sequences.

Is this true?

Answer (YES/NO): NO